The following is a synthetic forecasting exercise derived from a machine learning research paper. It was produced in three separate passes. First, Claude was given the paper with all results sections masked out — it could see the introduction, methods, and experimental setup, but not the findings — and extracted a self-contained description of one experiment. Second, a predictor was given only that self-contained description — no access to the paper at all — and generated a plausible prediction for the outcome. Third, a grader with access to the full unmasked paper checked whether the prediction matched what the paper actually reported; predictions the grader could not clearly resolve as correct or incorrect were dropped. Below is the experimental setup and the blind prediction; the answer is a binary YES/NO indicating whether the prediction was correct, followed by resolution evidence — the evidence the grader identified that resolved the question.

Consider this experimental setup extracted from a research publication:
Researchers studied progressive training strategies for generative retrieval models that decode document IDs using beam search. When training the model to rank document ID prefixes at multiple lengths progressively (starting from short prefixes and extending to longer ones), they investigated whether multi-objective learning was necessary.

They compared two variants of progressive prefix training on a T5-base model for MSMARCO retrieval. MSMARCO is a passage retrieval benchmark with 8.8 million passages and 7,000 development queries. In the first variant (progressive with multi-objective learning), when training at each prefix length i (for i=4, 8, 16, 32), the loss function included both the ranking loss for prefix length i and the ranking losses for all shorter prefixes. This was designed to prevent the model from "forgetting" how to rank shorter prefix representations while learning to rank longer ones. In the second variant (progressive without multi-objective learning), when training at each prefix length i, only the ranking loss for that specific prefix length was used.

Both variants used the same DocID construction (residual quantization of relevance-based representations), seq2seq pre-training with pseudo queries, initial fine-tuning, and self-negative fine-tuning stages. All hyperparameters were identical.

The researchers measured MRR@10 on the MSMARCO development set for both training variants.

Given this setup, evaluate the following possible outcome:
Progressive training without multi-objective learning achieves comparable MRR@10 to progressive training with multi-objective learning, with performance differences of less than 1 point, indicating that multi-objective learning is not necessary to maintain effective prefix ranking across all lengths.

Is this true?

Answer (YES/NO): NO